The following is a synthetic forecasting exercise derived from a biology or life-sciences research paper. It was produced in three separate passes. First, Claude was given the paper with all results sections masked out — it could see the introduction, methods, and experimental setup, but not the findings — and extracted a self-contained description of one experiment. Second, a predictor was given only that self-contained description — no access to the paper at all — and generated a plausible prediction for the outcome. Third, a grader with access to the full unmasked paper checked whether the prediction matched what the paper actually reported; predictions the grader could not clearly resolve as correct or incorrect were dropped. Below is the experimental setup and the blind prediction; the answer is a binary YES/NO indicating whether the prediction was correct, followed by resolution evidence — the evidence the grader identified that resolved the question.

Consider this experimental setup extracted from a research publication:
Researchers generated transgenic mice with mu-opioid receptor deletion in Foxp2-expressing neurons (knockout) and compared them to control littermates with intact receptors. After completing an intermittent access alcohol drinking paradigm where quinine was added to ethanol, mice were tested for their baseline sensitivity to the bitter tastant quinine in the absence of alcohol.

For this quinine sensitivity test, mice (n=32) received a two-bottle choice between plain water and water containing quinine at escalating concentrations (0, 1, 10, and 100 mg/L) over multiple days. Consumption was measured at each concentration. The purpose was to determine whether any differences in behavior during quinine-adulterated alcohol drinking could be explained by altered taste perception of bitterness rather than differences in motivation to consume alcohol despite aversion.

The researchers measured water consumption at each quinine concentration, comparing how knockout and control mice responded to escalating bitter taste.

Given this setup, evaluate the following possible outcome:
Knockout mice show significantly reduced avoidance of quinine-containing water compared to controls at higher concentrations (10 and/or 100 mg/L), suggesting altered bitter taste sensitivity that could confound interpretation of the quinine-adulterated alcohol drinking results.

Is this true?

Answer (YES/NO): NO